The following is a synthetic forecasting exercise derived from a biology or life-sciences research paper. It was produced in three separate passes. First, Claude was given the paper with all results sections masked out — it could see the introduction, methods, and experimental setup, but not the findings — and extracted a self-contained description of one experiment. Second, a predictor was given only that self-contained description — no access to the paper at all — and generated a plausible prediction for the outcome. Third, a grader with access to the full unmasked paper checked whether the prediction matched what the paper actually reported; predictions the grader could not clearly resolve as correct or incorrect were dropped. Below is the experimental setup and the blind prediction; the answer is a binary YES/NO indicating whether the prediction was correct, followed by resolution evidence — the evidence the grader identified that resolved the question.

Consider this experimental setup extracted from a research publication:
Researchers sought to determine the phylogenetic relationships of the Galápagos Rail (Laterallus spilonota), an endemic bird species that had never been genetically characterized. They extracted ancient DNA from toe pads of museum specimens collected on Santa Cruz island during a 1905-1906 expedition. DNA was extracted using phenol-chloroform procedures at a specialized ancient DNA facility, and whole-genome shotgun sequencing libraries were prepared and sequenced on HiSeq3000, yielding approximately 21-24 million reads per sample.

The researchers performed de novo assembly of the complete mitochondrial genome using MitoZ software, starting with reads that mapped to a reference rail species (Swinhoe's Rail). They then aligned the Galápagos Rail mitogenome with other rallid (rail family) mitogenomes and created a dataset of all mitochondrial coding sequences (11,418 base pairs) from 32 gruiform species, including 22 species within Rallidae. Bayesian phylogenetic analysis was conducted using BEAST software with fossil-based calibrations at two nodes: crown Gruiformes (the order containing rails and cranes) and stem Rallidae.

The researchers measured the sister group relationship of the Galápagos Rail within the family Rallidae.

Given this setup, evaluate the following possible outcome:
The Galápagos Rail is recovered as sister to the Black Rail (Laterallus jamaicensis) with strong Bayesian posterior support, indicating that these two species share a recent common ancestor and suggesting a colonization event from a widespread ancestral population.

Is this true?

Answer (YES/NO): YES